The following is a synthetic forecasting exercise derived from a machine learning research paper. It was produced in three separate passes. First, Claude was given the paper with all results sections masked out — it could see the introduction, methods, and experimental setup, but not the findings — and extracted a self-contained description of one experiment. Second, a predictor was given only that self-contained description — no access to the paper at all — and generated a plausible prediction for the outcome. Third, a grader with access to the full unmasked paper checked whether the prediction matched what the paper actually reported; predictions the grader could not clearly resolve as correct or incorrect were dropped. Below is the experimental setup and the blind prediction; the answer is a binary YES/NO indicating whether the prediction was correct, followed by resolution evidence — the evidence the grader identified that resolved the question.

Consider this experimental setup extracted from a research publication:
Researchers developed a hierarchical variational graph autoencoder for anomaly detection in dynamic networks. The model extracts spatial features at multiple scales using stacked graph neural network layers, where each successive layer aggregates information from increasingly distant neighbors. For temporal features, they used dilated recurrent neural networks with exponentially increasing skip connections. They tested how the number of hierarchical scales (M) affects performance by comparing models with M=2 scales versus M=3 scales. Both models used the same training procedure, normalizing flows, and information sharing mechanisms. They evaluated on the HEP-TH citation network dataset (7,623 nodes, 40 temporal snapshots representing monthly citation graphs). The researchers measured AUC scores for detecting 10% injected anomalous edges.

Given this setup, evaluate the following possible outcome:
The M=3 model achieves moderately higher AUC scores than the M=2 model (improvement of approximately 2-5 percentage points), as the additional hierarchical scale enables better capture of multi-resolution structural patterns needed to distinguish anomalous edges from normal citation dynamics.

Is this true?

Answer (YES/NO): NO